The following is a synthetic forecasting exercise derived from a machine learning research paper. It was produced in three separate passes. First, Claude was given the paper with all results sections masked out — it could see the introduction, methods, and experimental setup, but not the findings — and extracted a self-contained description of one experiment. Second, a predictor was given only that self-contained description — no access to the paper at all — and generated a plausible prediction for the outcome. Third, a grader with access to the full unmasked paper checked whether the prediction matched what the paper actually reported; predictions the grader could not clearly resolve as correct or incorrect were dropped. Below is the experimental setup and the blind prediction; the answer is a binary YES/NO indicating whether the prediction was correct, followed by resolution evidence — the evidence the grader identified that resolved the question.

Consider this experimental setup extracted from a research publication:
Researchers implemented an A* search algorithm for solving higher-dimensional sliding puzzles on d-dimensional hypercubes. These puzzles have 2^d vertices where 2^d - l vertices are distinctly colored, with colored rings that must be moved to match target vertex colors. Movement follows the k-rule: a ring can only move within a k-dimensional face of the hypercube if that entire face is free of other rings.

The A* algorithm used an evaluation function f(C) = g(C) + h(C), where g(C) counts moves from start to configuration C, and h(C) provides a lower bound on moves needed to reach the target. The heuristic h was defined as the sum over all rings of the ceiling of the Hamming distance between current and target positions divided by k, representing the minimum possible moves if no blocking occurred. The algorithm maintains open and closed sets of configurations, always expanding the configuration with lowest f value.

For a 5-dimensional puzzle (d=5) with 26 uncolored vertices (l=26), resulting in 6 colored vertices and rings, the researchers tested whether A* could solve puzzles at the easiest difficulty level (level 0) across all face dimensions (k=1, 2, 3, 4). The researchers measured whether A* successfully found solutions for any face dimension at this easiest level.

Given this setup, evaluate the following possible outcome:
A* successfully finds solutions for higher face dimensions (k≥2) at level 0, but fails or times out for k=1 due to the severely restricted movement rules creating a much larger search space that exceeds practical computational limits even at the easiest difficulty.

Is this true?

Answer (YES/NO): NO